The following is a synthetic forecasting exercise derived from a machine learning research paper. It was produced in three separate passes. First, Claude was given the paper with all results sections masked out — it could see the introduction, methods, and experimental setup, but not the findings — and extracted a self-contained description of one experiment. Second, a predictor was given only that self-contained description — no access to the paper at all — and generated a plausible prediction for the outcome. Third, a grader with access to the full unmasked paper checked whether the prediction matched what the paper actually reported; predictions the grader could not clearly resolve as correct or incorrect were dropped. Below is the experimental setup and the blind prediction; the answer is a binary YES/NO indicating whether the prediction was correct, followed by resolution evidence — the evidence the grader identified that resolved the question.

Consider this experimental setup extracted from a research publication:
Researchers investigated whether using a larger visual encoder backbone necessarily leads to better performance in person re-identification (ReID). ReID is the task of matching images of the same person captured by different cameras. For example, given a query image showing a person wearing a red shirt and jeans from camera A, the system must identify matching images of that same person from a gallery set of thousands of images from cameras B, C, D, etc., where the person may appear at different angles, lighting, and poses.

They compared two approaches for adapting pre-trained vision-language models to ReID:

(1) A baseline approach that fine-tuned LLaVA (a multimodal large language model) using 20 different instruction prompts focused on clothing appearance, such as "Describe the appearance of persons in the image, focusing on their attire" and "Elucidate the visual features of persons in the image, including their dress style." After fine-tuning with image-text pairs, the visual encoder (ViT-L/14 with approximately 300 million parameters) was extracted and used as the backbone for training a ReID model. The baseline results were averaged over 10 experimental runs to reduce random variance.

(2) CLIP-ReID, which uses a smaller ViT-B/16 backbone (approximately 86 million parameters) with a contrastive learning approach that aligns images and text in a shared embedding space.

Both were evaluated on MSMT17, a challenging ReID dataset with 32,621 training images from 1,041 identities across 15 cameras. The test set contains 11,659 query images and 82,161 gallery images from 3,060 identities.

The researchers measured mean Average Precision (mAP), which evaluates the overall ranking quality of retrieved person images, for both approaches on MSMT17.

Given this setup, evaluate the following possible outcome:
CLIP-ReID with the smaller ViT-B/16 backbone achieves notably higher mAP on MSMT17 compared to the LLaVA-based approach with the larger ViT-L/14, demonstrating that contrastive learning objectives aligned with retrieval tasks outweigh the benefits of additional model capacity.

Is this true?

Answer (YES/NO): YES